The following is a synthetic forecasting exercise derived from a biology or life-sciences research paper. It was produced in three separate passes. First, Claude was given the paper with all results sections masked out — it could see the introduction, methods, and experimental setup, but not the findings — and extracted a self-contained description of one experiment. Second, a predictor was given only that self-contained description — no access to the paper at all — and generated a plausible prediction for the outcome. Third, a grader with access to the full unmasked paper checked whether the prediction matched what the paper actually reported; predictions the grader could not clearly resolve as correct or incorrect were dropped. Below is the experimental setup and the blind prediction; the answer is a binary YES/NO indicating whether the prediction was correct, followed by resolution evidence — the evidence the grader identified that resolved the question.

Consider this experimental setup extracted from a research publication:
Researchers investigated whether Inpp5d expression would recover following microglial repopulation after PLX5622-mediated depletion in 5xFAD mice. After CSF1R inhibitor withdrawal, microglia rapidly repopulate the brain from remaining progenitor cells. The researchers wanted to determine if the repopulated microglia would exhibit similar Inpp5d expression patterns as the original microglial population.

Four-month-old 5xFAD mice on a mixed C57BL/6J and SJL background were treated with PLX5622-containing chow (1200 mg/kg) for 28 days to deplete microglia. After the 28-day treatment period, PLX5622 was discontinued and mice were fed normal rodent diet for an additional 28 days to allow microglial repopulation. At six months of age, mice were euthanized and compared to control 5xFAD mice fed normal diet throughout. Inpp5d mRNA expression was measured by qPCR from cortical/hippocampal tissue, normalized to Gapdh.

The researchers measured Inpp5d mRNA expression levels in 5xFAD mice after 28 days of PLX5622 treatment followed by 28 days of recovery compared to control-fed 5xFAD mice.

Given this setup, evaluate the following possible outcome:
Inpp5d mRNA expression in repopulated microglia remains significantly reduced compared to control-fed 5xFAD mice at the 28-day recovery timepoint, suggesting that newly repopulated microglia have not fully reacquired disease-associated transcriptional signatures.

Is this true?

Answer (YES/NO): NO